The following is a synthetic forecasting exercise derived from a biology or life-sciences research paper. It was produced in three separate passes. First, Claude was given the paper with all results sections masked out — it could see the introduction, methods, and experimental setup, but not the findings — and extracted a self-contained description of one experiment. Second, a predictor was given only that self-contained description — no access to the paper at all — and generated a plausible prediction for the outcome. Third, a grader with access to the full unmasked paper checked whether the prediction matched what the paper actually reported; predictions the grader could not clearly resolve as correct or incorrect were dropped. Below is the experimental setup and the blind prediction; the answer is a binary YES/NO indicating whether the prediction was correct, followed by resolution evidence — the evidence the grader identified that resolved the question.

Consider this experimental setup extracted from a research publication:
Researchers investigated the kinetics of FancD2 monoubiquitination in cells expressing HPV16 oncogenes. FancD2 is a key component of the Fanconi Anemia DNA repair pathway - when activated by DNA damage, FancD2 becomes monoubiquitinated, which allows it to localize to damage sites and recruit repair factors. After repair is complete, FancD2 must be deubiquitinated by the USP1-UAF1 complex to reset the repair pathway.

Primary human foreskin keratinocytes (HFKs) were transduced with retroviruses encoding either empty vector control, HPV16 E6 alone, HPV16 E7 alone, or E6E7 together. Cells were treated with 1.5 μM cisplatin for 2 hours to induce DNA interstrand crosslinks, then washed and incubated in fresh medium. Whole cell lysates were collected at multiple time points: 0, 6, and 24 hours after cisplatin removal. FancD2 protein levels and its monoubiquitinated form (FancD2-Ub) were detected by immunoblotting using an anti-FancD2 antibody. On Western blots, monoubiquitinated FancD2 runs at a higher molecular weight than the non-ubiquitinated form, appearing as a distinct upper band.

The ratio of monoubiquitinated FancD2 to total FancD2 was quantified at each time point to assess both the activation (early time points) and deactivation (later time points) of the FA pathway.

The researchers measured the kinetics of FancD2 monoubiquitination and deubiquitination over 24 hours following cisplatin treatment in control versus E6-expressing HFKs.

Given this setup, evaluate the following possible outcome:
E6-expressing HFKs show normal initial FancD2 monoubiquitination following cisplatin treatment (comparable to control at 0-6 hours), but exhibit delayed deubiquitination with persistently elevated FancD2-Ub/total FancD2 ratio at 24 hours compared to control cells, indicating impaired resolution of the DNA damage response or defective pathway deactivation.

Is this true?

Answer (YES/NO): NO